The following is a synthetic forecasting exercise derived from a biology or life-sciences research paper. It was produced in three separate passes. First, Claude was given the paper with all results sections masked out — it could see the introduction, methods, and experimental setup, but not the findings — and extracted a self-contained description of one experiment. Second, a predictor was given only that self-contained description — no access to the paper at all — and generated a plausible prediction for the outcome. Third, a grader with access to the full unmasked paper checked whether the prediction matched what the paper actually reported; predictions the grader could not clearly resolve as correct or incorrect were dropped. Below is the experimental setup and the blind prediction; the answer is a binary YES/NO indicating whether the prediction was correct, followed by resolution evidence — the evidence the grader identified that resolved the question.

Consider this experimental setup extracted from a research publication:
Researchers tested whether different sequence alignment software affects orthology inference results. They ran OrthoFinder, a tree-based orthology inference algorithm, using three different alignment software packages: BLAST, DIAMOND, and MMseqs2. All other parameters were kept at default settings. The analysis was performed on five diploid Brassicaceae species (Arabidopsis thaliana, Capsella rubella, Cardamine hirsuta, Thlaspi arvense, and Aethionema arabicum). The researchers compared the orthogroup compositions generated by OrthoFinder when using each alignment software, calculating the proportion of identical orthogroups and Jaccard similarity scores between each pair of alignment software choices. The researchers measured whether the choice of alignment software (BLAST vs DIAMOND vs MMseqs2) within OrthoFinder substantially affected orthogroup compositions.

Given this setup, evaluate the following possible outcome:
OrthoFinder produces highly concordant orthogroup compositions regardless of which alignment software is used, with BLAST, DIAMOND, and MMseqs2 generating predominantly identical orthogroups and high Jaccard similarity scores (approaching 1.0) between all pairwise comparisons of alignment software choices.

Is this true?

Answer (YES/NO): NO